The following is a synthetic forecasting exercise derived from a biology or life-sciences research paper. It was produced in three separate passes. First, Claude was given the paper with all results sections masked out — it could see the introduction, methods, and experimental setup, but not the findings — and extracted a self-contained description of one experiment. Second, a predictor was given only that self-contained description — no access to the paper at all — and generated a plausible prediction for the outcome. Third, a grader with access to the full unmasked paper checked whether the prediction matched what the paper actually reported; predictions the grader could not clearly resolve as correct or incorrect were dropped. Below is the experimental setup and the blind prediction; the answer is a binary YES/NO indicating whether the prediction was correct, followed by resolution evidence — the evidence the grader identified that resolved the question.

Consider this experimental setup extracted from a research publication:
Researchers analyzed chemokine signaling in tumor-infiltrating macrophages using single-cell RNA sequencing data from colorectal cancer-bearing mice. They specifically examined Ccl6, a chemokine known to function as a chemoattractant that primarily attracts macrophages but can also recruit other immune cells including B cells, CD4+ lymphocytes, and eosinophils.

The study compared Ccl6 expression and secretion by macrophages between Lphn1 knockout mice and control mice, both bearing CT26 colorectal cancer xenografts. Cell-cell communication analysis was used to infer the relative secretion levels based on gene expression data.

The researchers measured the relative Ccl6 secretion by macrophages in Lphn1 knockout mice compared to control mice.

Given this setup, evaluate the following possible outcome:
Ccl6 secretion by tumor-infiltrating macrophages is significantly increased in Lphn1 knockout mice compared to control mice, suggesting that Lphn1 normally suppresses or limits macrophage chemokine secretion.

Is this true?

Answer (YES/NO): YES